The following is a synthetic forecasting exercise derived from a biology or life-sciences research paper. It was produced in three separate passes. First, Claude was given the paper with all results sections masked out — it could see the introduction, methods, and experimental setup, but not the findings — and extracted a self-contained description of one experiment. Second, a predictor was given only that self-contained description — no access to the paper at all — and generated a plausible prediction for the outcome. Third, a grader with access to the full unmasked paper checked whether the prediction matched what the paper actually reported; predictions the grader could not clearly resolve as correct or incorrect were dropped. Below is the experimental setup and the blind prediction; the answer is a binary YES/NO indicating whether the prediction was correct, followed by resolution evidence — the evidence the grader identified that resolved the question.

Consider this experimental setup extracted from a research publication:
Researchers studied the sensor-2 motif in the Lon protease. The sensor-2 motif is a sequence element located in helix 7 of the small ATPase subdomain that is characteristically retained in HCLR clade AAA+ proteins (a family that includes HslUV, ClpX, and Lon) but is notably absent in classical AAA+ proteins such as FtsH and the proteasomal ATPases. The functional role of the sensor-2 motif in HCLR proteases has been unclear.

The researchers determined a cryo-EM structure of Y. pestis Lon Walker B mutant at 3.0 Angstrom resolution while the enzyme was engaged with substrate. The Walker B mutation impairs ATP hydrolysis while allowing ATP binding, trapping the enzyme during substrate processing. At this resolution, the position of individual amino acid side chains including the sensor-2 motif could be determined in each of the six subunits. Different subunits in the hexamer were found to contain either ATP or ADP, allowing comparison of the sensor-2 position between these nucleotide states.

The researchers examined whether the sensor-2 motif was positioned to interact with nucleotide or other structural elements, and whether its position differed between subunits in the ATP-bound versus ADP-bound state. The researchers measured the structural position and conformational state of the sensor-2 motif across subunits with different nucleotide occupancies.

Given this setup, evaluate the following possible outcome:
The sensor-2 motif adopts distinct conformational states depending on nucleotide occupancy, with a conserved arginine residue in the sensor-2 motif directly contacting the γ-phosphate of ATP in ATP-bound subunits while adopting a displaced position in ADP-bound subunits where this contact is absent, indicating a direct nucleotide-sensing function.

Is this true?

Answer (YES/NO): NO